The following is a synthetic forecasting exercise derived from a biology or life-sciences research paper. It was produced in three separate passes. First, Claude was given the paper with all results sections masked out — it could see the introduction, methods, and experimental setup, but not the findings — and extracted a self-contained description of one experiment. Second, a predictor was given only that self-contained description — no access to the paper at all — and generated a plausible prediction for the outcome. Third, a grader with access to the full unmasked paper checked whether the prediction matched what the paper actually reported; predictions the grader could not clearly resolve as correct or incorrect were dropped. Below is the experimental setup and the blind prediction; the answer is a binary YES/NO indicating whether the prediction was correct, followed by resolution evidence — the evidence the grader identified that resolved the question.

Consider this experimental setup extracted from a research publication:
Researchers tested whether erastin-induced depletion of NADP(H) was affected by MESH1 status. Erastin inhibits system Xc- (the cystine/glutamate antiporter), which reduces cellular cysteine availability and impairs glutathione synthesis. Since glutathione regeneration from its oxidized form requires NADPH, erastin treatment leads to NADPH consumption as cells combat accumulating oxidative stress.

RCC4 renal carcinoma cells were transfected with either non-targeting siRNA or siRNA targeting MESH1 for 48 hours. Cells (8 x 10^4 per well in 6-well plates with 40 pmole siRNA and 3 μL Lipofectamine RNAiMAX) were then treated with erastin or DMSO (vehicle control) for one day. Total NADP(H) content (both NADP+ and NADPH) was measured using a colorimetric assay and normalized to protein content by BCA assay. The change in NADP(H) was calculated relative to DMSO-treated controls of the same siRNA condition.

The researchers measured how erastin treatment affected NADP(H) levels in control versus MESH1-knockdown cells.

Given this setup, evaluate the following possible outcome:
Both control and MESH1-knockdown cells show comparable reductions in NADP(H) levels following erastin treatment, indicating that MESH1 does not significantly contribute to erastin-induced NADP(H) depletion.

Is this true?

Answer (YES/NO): NO